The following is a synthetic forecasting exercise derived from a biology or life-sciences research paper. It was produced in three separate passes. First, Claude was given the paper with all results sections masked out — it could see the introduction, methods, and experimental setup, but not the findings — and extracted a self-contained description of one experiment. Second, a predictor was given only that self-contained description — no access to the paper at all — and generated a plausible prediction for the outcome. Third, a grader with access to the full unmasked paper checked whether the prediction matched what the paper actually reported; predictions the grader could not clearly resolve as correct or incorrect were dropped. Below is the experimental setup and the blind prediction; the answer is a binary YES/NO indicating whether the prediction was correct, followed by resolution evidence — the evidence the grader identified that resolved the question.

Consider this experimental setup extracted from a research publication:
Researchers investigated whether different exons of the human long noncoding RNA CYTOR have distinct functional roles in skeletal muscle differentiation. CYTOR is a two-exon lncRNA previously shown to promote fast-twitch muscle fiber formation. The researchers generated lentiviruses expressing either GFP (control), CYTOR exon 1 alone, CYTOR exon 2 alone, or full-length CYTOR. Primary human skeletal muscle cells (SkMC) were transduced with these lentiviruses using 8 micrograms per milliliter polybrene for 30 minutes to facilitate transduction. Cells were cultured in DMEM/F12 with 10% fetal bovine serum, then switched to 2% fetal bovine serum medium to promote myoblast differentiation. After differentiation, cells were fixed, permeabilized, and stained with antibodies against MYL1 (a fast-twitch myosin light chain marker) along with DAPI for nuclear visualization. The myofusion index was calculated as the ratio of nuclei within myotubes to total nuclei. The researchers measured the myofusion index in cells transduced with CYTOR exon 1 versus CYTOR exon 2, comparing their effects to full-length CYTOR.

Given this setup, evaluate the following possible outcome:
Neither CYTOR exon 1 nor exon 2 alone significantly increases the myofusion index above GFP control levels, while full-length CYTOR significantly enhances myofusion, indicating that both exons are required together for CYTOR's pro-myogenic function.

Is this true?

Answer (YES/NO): NO